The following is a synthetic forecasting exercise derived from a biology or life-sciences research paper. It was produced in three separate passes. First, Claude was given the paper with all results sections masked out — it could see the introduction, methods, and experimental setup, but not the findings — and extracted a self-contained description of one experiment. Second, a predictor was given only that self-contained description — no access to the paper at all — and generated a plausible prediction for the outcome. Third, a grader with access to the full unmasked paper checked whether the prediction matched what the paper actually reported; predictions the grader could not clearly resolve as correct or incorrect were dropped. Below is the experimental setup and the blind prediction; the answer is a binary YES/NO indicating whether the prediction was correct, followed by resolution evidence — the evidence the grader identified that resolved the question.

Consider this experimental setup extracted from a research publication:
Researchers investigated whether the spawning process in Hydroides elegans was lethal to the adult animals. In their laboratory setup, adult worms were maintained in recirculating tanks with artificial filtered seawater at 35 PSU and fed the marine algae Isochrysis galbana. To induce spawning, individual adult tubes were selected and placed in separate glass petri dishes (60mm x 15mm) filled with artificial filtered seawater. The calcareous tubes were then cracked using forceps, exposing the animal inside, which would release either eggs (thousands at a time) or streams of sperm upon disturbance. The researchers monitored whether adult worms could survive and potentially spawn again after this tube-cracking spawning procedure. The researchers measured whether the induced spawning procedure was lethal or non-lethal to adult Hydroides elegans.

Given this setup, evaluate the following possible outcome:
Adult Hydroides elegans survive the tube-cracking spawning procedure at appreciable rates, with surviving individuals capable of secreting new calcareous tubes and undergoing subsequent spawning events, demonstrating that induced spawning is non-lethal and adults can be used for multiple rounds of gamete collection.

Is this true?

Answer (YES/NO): NO